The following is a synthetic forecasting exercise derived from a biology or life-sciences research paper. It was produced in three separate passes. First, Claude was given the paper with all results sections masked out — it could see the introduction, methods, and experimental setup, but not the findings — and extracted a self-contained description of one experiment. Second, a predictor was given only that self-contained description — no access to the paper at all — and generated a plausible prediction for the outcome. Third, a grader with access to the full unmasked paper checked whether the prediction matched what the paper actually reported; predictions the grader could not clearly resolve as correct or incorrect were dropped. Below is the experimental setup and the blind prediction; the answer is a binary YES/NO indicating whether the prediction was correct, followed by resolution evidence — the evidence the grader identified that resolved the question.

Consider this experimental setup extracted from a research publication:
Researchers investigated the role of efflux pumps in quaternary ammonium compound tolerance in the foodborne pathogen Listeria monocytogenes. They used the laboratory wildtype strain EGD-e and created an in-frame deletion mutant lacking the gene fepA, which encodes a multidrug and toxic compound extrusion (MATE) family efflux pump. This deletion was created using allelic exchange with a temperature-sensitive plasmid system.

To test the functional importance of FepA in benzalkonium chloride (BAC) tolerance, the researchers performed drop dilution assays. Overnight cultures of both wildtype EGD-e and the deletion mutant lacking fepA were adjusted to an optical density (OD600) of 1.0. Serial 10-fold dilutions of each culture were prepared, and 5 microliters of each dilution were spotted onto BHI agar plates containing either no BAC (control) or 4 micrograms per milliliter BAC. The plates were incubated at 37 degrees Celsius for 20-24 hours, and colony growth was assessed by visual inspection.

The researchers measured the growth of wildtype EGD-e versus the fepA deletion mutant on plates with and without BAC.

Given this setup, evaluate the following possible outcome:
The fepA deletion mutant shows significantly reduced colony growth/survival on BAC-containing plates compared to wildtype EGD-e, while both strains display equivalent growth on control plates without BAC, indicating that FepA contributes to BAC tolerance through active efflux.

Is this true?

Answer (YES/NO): NO